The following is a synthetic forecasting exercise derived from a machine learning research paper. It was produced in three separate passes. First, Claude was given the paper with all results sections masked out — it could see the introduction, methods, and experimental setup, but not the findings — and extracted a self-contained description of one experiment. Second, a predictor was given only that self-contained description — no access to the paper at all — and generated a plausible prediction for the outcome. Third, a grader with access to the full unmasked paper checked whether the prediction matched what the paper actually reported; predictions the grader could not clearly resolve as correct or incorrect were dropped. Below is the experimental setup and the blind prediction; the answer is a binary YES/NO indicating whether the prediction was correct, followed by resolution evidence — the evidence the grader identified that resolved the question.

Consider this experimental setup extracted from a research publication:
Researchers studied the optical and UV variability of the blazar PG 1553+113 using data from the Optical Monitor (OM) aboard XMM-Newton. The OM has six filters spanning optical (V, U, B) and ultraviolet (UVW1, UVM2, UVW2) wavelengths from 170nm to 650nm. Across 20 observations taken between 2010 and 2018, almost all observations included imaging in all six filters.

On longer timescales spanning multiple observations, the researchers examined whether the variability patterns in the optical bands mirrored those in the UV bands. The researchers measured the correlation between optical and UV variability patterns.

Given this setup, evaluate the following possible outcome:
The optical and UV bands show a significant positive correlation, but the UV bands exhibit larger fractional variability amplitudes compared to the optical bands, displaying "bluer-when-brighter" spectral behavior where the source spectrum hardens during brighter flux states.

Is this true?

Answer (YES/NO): NO